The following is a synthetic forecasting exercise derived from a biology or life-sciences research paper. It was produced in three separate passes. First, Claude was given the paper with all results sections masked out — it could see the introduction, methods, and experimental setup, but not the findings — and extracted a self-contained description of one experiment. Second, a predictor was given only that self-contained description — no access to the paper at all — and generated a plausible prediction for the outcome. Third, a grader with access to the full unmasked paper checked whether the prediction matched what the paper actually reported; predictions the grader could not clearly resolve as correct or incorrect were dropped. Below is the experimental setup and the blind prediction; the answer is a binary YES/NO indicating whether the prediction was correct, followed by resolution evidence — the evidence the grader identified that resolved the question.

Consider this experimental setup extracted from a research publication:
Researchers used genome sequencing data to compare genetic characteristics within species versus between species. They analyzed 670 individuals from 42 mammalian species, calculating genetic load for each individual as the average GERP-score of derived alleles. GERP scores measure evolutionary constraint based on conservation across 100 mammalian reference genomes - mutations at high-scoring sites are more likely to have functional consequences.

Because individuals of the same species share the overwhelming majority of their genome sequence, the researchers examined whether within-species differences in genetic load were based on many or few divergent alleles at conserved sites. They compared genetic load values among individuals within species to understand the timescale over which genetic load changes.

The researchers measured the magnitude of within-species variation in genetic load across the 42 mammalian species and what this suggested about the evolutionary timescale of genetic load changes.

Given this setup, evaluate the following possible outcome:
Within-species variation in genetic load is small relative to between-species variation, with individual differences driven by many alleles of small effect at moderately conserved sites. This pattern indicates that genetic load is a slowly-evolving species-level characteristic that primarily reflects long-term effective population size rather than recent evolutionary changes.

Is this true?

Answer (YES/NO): NO